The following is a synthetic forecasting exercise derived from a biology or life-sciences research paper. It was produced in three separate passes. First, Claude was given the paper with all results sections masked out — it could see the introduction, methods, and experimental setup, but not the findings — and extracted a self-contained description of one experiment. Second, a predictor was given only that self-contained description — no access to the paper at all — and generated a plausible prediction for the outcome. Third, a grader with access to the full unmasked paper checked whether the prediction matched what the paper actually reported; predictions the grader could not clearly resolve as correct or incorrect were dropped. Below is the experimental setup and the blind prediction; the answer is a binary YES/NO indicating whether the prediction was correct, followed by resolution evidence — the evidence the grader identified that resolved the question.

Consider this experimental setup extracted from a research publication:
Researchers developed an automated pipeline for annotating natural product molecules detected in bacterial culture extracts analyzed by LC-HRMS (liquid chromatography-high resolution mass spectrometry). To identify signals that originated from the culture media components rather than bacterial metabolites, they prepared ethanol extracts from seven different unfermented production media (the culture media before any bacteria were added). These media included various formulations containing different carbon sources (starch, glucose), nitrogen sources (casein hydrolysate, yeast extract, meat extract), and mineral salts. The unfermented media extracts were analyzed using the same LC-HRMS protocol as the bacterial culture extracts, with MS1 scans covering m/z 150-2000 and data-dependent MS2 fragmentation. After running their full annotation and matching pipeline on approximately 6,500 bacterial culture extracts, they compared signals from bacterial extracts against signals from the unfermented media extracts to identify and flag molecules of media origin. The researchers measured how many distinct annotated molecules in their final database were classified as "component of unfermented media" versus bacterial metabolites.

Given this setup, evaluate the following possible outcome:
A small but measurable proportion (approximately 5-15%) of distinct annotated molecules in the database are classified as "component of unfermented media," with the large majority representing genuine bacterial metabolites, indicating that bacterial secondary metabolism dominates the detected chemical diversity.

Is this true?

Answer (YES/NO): NO